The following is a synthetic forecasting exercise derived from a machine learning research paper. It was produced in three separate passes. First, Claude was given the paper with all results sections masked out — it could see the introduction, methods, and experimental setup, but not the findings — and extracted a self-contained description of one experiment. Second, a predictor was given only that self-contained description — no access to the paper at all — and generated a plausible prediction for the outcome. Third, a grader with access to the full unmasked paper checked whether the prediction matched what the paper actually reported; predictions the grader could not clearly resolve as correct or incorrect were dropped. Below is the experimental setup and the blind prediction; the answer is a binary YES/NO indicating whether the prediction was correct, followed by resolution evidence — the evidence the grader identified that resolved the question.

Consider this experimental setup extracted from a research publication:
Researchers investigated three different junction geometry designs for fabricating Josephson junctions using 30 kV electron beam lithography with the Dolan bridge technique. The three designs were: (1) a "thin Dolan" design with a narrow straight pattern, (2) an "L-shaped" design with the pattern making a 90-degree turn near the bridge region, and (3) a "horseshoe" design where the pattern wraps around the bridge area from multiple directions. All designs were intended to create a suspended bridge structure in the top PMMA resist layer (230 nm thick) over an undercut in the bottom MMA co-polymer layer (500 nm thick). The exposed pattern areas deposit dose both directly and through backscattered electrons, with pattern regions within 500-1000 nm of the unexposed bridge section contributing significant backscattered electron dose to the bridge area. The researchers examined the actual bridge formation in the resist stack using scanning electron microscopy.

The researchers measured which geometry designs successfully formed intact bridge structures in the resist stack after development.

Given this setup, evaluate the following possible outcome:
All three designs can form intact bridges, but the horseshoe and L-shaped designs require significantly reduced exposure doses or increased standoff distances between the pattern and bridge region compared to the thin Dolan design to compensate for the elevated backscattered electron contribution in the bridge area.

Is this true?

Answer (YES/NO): NO